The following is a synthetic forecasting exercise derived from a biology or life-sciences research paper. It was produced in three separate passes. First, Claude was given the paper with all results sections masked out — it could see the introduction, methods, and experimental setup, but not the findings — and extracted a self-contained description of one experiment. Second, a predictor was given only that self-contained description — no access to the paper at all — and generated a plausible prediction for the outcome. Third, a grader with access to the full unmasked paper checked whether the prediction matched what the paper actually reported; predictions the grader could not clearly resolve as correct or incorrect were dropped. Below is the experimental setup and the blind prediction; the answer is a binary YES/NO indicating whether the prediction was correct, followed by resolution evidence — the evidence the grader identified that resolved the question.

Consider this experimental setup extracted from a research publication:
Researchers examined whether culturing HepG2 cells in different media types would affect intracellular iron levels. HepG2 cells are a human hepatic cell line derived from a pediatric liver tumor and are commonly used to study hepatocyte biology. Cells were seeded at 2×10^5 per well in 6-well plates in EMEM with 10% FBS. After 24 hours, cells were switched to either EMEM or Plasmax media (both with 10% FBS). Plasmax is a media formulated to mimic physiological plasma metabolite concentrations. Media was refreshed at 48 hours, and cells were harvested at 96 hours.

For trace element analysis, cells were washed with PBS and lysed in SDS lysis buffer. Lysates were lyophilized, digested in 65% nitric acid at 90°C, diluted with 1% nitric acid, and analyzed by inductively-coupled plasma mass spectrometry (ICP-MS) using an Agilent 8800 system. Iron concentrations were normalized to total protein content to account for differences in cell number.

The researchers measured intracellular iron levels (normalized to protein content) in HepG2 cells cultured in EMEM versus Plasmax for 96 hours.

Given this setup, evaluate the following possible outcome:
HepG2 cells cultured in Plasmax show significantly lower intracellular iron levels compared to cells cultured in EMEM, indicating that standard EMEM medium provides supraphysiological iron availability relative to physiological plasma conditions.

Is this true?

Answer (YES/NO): NO